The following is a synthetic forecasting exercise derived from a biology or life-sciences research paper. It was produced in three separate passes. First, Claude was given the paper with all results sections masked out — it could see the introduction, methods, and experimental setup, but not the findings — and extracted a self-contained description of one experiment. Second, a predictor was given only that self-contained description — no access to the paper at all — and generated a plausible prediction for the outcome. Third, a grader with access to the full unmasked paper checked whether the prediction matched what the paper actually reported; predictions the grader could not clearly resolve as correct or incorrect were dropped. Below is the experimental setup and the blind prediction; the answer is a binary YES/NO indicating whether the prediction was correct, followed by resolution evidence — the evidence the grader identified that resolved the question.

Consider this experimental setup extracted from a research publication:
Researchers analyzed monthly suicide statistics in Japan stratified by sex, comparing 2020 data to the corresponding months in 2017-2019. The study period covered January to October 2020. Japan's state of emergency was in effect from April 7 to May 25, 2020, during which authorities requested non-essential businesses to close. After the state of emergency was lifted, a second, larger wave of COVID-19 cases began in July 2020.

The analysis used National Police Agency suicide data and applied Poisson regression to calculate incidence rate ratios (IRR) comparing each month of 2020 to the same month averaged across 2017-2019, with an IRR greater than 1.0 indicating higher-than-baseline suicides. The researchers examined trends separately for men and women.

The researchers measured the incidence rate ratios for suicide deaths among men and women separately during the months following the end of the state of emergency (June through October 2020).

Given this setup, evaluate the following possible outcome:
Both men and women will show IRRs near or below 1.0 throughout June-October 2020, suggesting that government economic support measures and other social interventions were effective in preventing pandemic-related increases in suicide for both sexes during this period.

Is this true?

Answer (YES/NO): NO